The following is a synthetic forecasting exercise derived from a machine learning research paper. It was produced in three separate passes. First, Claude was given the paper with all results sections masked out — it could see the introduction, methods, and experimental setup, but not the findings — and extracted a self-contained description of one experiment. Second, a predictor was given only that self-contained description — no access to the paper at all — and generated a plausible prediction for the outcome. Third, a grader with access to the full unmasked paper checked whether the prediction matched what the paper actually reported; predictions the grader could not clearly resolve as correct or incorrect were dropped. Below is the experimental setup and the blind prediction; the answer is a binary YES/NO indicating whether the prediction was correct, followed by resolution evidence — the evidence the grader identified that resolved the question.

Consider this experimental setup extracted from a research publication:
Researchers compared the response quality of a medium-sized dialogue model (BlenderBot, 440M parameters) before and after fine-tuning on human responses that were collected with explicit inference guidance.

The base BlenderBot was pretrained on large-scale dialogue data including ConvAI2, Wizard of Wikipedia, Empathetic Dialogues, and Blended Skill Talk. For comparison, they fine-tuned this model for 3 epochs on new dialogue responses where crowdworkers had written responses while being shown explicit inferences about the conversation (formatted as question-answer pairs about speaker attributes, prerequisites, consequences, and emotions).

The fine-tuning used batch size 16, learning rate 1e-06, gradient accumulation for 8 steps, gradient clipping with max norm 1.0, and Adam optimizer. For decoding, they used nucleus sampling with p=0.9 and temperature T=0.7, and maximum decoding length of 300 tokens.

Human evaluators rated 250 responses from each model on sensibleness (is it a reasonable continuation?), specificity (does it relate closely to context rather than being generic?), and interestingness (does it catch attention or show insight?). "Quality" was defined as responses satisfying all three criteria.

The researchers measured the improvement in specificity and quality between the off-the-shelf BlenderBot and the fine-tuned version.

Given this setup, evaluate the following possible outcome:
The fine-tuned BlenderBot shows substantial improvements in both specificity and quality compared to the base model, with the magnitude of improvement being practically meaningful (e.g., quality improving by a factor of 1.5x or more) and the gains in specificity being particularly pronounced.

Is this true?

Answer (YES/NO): NO